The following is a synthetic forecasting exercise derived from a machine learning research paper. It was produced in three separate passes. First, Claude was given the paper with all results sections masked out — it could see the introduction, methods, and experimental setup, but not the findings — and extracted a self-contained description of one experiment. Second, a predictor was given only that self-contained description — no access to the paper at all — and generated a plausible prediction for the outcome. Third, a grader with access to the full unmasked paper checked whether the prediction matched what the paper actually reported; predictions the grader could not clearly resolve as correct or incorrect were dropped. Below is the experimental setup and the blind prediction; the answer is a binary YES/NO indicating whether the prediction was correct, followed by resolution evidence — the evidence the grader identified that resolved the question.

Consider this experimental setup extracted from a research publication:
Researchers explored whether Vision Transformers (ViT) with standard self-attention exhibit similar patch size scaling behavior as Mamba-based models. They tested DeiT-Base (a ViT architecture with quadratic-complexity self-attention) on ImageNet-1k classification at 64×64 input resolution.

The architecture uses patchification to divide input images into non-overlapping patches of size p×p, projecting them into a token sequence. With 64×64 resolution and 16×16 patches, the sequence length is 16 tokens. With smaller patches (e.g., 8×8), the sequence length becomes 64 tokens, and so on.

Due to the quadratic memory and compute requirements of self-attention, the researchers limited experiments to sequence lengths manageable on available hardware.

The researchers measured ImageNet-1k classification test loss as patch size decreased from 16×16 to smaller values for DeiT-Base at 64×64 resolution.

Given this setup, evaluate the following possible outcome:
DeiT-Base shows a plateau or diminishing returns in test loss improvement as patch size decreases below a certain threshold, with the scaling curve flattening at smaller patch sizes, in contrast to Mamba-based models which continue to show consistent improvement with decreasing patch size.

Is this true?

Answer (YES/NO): NO